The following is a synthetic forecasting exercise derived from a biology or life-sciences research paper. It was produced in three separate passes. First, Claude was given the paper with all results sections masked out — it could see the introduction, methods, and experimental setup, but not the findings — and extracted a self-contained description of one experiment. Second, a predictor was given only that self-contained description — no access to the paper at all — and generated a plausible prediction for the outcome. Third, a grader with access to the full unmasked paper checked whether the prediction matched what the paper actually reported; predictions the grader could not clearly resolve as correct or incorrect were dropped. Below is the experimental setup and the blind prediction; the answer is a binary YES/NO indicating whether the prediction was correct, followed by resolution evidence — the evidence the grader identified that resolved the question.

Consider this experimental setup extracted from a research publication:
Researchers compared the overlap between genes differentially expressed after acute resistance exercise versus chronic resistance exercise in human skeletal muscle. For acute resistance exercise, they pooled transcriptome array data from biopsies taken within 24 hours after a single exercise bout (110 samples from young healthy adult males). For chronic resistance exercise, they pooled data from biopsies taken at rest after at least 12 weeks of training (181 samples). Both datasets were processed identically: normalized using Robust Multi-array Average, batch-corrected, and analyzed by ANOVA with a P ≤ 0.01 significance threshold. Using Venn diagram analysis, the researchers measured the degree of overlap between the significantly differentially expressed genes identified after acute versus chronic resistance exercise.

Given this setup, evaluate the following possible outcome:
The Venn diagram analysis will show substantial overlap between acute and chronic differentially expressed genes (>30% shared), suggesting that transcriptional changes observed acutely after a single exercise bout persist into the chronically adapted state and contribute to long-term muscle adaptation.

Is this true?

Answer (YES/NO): NO